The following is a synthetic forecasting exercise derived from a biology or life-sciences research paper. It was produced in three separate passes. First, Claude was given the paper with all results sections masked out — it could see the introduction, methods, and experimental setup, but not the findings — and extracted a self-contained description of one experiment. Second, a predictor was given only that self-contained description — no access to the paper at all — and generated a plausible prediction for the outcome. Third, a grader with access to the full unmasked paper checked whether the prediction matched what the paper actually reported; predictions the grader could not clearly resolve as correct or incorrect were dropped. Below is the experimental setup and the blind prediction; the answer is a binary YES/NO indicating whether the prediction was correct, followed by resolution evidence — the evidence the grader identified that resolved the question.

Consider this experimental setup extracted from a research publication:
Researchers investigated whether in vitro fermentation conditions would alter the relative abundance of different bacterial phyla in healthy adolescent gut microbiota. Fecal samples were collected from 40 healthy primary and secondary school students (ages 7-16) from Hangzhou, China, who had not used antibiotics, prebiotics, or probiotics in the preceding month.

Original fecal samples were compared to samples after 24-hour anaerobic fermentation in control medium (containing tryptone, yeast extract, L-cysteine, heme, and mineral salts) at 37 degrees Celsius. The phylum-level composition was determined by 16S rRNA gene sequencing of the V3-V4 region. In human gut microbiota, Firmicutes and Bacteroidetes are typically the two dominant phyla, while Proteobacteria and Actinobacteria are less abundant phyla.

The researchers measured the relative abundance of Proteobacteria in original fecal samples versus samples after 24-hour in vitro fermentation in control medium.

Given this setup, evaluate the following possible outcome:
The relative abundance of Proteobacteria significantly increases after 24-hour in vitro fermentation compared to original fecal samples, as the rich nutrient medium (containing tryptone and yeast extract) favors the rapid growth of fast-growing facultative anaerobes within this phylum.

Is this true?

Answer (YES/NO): YES